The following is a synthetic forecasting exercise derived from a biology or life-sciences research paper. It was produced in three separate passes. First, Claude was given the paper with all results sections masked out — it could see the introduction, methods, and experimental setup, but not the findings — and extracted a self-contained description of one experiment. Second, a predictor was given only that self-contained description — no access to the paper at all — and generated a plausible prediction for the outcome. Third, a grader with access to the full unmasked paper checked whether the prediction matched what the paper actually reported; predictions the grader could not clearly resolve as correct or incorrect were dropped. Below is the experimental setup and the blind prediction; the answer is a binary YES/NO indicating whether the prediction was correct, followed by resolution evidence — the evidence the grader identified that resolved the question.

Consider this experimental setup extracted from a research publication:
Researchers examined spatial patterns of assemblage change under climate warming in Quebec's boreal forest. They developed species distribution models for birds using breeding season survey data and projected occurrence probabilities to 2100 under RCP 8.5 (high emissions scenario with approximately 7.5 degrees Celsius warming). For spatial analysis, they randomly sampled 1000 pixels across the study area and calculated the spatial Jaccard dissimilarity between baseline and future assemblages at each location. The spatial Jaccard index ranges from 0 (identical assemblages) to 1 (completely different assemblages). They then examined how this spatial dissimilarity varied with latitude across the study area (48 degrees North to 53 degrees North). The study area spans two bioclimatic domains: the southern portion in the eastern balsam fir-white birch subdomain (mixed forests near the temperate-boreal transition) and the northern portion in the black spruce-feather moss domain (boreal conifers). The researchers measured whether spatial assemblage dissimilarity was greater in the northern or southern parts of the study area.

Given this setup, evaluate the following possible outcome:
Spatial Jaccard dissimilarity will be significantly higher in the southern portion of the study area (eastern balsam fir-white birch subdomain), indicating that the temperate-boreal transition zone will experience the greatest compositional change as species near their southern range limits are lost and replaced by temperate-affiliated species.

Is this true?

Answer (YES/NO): NO